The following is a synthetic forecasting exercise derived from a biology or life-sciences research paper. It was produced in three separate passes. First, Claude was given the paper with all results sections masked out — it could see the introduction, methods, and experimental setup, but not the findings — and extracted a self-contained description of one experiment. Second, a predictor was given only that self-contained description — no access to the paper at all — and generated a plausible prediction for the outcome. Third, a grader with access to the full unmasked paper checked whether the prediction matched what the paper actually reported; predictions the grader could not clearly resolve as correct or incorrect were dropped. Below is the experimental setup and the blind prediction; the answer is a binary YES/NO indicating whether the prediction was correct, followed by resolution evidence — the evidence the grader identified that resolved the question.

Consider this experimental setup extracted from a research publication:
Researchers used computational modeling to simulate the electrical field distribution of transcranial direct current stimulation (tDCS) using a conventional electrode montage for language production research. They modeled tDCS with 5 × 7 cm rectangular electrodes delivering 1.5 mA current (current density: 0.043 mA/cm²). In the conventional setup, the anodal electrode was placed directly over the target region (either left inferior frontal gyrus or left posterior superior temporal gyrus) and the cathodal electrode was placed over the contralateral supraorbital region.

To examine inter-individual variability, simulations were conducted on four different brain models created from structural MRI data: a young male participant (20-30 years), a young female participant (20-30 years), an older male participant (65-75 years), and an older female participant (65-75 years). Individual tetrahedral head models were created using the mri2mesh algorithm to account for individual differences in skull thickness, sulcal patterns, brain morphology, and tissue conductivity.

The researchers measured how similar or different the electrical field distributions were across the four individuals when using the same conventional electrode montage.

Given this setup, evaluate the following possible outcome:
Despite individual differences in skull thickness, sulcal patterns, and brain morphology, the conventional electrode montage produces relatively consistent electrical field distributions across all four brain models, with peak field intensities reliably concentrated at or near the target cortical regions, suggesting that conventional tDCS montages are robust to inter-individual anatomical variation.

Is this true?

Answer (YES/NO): NO